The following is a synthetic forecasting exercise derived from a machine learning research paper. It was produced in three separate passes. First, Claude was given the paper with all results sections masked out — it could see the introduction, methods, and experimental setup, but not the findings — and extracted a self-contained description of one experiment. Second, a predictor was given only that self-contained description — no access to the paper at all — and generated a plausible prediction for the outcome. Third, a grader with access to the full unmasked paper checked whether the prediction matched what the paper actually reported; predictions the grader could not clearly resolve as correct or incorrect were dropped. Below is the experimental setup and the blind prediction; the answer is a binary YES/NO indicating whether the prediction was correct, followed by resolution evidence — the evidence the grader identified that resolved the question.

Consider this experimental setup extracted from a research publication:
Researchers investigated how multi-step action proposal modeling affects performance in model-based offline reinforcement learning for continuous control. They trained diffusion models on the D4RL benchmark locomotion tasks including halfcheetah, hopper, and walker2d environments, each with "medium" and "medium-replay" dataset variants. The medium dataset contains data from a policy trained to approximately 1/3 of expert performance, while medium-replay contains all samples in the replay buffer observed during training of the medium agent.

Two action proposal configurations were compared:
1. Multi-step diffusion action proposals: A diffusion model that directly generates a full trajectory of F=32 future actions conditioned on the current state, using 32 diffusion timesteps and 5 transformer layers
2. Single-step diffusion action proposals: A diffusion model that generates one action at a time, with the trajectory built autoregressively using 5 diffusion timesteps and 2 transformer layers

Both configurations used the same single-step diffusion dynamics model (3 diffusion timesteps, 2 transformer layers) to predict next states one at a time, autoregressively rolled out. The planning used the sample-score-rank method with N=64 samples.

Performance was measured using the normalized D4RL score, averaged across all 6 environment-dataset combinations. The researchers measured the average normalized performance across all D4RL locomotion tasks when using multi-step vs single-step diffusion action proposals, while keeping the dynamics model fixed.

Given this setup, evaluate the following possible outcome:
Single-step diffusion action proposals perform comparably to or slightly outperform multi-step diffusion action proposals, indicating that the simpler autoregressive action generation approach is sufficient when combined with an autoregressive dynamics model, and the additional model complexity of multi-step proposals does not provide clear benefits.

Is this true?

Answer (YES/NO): NO